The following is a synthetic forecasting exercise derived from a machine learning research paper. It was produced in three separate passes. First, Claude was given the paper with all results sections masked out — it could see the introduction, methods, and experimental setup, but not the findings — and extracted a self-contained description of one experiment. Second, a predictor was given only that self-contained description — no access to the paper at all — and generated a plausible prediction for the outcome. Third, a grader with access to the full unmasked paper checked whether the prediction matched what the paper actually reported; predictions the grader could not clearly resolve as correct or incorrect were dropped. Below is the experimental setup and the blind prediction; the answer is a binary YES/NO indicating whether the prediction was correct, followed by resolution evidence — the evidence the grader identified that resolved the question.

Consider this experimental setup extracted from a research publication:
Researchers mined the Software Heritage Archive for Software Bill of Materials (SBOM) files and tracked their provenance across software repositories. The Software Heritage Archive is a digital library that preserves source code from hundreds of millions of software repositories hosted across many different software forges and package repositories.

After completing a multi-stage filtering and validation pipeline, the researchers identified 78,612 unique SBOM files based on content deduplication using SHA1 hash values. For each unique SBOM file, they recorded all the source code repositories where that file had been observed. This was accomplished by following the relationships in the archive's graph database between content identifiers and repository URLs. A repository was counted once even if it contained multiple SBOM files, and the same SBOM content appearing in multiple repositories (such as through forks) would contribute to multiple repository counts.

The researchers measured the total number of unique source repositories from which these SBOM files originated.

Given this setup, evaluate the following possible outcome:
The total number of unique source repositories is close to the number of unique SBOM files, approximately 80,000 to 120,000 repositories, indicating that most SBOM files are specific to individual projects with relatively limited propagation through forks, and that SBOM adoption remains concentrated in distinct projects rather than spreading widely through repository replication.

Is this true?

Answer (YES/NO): NO